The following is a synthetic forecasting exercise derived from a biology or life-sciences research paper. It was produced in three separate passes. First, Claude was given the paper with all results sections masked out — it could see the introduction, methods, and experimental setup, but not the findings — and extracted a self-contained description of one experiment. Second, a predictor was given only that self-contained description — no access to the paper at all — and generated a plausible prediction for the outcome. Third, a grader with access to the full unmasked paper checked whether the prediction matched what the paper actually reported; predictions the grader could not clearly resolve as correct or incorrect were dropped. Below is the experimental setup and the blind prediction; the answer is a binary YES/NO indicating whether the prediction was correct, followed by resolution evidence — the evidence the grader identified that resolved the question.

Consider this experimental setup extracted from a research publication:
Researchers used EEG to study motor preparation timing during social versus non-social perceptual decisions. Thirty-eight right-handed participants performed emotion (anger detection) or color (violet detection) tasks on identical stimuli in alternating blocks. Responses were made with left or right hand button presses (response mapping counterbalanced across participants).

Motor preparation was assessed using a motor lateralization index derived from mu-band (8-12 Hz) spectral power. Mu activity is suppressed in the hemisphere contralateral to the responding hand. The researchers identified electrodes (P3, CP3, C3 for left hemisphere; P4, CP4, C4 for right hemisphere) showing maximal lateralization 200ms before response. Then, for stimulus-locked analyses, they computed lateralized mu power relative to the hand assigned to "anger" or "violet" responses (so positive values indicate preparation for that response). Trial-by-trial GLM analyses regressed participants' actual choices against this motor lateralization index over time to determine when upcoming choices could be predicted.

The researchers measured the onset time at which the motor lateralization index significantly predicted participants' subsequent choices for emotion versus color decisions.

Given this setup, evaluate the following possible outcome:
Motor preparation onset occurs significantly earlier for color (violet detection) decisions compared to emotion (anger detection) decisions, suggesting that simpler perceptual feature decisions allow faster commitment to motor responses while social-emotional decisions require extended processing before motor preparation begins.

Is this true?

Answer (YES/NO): NO